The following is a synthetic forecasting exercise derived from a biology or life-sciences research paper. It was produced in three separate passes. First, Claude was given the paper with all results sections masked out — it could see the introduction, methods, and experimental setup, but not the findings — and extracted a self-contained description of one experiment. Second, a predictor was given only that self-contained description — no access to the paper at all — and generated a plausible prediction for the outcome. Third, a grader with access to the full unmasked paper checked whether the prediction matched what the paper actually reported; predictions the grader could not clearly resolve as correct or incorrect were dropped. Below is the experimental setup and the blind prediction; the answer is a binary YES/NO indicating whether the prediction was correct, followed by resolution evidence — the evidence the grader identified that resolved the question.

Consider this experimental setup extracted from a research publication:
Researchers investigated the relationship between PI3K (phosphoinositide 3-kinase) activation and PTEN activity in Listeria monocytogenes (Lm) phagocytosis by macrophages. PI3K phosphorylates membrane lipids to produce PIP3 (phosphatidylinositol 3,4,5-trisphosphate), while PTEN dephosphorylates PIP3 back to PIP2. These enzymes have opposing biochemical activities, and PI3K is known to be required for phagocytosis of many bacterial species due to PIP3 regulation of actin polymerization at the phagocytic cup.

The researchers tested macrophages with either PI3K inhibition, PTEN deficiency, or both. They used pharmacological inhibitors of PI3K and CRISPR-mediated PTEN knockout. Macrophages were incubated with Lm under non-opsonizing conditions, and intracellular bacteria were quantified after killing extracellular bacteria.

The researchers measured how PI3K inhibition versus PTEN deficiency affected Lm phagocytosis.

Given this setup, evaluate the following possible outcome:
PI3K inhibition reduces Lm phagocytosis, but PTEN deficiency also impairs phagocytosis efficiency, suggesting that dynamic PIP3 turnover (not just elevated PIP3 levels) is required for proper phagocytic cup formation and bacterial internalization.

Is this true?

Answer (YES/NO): NO